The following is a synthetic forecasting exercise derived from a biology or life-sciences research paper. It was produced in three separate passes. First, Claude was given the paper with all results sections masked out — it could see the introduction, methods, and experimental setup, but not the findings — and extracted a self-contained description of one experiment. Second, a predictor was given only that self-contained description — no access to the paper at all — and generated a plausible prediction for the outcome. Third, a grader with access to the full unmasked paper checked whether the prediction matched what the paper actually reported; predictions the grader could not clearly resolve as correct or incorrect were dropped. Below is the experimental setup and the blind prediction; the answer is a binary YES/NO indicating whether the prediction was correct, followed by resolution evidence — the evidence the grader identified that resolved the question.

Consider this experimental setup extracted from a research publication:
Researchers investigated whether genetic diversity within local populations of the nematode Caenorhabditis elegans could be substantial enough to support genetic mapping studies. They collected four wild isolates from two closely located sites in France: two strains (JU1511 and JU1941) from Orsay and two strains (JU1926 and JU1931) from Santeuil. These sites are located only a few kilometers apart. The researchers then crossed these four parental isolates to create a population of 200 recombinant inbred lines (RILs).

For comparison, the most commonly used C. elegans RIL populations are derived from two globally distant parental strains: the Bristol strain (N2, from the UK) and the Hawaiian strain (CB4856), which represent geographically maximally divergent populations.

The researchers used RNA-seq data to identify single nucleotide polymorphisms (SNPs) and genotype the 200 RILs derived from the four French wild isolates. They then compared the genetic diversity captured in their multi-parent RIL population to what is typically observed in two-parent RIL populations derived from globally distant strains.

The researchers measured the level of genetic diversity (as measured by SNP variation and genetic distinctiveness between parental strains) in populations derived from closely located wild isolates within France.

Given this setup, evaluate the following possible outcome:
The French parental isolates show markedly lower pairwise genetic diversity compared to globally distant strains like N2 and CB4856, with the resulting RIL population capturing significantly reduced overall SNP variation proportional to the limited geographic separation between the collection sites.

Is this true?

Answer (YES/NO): NO